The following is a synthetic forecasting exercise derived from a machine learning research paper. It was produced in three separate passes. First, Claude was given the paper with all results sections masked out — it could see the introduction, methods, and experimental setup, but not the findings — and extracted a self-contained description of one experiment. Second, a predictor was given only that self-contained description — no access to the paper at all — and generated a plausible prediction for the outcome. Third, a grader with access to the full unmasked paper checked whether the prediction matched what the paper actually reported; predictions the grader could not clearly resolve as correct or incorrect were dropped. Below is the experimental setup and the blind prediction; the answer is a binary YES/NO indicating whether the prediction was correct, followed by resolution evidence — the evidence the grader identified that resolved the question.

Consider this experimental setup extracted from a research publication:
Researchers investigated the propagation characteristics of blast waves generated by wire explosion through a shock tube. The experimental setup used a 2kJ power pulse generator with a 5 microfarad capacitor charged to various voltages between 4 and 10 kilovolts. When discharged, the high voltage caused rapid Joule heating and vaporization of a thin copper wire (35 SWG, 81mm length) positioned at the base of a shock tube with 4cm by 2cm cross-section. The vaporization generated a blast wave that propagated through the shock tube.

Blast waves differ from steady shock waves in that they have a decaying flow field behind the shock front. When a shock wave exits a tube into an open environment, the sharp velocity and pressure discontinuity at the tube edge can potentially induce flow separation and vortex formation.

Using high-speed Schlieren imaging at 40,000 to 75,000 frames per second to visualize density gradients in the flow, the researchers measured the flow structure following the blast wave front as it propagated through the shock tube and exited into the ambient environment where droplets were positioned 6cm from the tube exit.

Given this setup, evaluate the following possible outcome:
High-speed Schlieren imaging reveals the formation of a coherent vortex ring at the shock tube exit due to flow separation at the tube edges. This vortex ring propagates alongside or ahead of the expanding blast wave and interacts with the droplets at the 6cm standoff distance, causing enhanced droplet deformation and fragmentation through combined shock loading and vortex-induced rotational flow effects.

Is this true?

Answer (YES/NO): NO